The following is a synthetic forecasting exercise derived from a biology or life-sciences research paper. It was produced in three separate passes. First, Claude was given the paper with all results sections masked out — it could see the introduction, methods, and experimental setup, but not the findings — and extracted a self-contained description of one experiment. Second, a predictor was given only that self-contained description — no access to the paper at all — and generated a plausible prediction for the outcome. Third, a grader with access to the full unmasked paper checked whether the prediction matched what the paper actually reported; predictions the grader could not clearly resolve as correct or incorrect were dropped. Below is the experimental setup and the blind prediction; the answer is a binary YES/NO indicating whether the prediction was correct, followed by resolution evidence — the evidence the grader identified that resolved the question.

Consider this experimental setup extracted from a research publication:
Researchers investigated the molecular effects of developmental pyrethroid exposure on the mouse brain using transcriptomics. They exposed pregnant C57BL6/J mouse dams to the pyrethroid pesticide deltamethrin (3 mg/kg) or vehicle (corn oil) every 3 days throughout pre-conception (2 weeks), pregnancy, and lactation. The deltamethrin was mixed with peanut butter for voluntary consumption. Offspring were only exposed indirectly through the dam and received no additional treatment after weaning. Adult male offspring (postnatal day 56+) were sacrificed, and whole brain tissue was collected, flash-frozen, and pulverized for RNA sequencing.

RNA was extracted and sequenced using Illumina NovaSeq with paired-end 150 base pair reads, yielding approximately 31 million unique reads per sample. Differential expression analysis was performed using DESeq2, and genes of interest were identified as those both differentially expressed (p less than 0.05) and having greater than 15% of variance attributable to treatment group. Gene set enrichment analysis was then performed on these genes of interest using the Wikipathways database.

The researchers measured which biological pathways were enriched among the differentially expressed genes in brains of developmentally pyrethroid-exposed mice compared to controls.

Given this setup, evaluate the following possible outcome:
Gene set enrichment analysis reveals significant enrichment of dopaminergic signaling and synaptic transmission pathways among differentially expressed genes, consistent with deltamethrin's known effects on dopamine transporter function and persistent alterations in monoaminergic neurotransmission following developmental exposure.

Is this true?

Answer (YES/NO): NO